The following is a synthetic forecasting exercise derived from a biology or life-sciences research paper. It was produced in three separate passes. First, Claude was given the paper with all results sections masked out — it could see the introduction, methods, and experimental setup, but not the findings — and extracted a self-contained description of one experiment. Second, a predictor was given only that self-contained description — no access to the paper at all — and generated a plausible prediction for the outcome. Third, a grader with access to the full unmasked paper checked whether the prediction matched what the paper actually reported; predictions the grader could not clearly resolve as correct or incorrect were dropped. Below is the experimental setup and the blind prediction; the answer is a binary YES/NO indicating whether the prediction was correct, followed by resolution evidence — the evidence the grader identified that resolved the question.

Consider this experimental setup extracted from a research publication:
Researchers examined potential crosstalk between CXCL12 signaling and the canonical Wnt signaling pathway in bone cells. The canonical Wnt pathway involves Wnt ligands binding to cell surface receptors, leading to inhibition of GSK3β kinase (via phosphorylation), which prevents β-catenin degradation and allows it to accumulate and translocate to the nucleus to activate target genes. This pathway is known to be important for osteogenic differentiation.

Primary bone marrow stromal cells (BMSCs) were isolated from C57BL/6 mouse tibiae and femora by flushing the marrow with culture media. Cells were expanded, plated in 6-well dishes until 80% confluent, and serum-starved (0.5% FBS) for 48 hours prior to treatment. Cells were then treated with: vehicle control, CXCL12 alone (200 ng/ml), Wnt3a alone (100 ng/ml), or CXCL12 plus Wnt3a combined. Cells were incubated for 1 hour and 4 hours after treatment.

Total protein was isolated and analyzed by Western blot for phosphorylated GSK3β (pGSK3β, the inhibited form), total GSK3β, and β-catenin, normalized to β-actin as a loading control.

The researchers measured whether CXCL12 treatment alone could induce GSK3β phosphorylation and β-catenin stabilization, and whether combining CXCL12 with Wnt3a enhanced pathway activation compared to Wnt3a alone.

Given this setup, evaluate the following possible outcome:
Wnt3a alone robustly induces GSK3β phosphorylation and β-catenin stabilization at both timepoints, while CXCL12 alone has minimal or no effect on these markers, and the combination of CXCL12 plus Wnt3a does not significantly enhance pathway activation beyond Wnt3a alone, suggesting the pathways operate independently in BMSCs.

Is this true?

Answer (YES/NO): NO